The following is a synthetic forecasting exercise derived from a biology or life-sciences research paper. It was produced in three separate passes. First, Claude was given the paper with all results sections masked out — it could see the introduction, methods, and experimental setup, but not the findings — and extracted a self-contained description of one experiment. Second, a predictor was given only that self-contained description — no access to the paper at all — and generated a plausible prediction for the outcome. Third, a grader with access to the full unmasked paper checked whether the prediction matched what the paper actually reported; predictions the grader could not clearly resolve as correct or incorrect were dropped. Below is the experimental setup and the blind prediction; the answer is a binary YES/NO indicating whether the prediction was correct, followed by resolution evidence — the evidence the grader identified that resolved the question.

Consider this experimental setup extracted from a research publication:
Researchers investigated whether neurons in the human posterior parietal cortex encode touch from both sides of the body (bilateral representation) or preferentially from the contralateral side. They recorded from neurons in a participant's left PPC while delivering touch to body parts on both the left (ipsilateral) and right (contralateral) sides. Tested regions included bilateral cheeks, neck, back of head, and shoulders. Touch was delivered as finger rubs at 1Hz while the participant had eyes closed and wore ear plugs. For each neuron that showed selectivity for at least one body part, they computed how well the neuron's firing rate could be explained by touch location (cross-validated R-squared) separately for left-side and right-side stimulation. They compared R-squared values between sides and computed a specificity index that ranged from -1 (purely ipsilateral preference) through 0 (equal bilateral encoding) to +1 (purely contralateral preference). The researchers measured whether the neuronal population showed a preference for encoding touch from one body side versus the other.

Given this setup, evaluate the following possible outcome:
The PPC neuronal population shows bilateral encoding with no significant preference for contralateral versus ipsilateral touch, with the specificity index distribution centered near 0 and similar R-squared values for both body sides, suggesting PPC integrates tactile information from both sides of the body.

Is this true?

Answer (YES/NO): NO